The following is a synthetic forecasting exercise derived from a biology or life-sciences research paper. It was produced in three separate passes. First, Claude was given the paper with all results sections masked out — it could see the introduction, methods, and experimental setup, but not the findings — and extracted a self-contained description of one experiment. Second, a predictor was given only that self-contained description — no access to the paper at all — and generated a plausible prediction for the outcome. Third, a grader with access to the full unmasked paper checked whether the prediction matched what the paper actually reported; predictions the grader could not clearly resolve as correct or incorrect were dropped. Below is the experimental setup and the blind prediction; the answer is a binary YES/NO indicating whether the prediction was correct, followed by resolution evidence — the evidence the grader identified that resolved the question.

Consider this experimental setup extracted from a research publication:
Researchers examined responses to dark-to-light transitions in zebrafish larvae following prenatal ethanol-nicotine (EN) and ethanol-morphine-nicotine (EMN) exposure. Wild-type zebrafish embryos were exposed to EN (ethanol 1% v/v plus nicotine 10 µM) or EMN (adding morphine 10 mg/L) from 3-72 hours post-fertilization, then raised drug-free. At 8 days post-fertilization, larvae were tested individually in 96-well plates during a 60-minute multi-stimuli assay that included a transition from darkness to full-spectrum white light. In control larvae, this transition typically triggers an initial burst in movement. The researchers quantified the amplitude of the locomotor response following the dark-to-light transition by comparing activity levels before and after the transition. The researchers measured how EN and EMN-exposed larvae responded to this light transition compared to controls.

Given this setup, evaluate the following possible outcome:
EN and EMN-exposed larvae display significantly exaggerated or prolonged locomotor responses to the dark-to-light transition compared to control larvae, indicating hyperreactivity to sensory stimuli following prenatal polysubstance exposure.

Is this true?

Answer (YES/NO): YES